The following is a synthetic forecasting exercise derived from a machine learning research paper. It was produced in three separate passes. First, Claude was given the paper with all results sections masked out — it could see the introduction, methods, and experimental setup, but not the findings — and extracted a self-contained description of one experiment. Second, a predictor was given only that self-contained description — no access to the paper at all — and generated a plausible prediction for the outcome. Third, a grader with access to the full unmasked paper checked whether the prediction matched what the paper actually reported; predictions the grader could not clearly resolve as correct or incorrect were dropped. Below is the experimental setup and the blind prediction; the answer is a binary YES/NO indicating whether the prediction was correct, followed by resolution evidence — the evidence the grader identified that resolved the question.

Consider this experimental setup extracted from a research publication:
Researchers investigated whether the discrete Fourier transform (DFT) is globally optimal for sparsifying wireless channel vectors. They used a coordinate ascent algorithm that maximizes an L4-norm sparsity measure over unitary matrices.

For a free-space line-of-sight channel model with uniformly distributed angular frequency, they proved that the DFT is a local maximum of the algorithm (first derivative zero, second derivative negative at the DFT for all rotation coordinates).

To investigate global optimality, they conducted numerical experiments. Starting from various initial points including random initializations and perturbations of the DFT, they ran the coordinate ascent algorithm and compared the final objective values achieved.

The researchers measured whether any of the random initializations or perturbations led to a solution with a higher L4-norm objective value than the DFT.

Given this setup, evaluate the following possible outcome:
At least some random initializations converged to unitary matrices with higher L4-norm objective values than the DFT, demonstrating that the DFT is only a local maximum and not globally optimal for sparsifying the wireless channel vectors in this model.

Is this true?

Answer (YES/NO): NO